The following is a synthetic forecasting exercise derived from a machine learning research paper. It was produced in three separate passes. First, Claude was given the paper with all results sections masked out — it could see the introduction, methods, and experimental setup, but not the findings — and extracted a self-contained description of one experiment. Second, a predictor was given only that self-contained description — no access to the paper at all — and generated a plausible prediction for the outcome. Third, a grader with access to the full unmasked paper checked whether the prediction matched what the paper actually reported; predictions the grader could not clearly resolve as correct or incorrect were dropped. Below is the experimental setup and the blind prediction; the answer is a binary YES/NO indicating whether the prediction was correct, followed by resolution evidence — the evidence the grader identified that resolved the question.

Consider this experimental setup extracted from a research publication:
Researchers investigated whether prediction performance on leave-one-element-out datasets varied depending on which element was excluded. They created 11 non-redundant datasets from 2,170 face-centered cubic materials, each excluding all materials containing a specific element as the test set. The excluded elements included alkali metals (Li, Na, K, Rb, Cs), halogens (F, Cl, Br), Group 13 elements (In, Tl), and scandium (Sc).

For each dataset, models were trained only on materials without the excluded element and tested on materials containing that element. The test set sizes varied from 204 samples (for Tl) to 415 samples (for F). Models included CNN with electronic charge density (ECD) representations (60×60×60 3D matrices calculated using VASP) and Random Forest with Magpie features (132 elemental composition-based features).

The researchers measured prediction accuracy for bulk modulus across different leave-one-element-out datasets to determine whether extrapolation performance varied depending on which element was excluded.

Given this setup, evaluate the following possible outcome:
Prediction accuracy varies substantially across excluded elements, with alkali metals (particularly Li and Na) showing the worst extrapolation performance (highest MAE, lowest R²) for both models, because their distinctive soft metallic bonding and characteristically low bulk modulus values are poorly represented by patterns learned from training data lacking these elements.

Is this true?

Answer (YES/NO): NO